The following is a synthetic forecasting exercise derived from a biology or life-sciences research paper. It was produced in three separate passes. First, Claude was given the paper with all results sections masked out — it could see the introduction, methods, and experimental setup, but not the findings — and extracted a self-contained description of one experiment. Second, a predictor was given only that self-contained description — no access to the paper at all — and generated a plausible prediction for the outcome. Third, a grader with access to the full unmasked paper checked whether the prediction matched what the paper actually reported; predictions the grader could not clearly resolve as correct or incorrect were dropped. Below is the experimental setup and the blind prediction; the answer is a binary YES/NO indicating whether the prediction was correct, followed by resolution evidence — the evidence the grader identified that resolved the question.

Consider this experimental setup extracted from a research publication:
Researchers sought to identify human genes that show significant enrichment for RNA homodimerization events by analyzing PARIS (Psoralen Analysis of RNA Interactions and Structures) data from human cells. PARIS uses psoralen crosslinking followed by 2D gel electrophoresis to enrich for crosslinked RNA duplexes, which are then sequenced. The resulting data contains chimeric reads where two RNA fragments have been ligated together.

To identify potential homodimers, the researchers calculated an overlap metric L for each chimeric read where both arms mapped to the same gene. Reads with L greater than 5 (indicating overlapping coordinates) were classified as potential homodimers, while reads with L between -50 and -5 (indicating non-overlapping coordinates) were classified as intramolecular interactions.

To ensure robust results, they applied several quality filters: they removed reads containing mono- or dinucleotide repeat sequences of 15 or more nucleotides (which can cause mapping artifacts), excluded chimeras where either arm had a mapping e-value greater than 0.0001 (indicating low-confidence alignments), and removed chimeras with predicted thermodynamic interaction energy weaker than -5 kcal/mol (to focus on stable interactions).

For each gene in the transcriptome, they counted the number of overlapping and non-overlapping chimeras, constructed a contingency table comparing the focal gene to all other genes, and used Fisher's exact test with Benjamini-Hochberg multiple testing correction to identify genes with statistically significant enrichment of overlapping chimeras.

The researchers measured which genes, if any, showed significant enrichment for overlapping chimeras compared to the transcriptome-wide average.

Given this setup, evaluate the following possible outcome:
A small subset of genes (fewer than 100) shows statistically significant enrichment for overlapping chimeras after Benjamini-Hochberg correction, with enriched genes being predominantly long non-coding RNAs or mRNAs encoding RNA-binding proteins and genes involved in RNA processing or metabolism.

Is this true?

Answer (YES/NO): NO